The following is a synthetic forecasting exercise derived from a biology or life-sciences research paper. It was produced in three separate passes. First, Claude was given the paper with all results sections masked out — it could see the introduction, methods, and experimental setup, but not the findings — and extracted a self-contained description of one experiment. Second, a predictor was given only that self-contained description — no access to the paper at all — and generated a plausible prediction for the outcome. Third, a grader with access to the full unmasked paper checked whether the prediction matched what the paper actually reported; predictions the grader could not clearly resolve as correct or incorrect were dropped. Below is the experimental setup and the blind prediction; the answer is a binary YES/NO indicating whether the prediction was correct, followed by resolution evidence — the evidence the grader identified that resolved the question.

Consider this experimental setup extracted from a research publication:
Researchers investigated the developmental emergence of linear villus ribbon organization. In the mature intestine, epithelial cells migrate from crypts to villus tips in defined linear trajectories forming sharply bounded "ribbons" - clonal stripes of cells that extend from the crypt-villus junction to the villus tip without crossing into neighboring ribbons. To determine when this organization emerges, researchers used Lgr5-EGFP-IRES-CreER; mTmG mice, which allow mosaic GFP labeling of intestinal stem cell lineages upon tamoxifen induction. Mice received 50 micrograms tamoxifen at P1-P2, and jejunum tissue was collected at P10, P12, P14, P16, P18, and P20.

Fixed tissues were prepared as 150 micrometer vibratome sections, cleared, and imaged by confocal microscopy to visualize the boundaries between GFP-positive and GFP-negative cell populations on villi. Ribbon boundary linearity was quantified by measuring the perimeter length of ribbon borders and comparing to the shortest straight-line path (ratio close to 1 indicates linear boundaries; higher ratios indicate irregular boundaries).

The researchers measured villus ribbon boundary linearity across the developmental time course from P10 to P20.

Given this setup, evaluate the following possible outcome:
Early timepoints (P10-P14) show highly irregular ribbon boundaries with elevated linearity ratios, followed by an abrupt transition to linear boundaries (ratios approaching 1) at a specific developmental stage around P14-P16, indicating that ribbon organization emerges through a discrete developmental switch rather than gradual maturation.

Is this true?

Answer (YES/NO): NO